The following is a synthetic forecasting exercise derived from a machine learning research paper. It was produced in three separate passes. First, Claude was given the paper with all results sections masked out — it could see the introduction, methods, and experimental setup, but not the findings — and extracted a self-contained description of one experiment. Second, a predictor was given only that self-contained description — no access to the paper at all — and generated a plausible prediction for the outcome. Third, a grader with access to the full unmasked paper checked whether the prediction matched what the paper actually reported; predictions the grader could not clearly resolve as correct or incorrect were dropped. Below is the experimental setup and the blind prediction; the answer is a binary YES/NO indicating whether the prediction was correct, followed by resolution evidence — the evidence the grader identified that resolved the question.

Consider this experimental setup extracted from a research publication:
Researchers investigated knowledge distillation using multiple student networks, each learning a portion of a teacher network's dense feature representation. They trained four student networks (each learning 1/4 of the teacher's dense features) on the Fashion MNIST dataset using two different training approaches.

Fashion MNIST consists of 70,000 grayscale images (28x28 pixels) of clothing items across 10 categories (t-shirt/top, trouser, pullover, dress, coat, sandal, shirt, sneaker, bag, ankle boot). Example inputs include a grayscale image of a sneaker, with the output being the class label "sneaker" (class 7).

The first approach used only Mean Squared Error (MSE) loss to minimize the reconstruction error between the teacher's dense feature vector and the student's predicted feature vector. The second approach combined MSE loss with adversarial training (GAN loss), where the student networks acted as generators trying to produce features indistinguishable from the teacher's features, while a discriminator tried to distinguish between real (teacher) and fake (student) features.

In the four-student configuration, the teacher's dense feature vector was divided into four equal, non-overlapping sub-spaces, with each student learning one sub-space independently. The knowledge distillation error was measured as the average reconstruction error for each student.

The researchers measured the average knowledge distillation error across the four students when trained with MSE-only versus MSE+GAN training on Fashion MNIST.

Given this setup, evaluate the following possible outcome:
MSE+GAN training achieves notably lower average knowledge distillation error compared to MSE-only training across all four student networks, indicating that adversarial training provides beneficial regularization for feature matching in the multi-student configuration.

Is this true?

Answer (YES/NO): NO